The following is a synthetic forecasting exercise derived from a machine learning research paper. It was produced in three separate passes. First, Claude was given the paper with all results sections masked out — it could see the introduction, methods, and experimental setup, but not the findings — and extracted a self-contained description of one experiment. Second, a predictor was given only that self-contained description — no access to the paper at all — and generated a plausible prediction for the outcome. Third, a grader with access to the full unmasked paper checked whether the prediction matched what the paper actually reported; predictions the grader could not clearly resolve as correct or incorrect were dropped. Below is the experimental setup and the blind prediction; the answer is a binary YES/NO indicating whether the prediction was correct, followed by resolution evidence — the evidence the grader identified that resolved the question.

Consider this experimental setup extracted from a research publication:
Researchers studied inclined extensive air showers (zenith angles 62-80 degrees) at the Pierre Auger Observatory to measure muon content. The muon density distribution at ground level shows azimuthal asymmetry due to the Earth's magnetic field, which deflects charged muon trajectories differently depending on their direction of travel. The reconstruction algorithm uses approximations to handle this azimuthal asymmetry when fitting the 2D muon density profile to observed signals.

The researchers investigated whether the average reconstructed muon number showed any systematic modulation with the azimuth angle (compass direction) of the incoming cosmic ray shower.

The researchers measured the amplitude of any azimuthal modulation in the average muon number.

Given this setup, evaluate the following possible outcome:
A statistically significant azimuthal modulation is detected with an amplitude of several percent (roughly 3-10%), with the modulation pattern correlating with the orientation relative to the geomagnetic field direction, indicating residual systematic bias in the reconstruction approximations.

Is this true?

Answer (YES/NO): NO